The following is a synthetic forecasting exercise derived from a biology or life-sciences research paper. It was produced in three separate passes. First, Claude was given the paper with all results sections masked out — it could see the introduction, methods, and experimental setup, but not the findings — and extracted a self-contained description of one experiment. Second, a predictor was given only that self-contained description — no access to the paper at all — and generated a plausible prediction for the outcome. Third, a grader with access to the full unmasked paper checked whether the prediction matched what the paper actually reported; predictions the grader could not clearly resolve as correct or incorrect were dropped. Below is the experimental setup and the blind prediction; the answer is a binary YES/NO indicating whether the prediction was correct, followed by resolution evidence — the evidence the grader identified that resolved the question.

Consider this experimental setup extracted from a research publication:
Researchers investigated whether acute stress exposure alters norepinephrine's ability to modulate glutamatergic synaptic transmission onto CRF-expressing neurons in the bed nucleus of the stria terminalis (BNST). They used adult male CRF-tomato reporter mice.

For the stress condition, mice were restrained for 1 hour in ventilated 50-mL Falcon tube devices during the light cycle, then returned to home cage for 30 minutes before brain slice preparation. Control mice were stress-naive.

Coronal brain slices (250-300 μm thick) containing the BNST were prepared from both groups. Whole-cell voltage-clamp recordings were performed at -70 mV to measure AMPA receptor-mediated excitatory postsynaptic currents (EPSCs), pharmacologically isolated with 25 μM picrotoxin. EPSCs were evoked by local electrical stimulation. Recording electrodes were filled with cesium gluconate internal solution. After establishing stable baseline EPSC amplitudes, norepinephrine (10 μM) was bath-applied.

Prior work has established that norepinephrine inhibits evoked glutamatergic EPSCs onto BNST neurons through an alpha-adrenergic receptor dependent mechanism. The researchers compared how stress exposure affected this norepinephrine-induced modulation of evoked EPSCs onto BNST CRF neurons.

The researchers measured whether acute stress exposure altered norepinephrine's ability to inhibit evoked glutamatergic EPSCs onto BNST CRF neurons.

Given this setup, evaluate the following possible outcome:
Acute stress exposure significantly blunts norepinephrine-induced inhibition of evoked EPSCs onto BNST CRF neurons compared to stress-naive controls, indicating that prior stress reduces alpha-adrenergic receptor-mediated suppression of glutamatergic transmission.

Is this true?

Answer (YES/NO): NO